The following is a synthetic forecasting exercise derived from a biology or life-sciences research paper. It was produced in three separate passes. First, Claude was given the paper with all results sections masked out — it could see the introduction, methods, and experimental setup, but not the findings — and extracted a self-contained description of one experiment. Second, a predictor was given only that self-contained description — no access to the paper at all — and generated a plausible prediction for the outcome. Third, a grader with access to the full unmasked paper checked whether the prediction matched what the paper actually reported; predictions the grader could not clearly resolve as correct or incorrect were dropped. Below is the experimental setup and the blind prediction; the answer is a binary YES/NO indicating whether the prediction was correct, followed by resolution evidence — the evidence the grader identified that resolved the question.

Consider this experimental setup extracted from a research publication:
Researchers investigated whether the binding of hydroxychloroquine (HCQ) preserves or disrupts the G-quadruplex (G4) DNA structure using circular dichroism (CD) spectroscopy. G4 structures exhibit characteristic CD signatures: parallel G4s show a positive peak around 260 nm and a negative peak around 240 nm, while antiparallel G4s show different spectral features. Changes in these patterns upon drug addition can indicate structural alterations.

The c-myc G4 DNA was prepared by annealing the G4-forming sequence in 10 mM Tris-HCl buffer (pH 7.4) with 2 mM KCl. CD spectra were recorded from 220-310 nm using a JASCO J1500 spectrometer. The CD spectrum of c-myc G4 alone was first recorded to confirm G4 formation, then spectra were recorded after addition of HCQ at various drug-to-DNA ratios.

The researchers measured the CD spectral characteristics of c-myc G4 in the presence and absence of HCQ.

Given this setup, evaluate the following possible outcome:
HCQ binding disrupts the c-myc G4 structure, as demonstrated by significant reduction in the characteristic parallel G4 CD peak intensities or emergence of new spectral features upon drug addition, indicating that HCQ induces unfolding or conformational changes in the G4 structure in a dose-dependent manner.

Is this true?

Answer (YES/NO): NO